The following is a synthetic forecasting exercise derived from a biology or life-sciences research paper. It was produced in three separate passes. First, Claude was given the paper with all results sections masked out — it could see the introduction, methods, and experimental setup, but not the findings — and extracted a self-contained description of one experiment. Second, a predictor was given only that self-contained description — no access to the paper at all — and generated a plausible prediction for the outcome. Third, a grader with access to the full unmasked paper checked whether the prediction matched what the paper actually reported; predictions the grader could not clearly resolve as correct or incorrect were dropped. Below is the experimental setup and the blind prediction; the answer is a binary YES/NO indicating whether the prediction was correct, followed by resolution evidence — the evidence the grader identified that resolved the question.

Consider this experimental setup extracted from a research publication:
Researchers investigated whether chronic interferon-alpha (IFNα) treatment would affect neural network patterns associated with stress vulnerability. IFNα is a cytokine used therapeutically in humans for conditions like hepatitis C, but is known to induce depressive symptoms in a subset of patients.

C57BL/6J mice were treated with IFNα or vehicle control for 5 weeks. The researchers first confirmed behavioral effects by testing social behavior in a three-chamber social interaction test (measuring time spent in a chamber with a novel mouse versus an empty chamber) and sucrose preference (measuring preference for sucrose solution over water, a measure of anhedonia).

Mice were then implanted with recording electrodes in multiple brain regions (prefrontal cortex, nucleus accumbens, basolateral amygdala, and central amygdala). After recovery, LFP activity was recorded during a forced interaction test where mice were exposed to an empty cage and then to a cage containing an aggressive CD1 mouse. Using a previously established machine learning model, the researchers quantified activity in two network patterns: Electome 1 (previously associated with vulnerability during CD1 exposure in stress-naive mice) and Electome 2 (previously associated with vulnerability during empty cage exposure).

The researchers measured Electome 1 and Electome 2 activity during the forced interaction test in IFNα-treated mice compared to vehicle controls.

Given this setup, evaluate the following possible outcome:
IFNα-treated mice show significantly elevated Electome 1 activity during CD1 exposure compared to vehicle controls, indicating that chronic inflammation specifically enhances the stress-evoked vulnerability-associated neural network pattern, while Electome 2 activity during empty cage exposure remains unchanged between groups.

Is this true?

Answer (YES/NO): YES